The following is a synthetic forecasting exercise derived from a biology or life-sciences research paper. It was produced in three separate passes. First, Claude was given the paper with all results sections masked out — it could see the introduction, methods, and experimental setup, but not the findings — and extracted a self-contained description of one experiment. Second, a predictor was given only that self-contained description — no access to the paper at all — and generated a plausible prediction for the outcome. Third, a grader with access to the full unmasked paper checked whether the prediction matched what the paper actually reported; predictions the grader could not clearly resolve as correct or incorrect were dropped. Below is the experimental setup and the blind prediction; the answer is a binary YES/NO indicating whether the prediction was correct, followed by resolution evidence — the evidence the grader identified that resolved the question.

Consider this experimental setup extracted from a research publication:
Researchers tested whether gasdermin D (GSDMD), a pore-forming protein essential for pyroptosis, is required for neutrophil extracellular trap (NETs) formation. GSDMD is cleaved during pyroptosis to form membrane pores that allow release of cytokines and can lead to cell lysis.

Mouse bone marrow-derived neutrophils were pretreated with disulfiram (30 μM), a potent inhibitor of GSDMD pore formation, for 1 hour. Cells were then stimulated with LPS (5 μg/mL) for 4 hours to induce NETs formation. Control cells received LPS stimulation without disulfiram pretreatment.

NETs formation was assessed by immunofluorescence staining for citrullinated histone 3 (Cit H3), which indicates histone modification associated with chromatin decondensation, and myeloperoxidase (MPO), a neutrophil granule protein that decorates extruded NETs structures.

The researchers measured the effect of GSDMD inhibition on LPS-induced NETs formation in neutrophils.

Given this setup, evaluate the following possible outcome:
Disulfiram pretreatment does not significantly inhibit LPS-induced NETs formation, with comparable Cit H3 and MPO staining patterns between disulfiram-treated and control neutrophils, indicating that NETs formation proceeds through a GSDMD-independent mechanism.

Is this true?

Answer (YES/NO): NO